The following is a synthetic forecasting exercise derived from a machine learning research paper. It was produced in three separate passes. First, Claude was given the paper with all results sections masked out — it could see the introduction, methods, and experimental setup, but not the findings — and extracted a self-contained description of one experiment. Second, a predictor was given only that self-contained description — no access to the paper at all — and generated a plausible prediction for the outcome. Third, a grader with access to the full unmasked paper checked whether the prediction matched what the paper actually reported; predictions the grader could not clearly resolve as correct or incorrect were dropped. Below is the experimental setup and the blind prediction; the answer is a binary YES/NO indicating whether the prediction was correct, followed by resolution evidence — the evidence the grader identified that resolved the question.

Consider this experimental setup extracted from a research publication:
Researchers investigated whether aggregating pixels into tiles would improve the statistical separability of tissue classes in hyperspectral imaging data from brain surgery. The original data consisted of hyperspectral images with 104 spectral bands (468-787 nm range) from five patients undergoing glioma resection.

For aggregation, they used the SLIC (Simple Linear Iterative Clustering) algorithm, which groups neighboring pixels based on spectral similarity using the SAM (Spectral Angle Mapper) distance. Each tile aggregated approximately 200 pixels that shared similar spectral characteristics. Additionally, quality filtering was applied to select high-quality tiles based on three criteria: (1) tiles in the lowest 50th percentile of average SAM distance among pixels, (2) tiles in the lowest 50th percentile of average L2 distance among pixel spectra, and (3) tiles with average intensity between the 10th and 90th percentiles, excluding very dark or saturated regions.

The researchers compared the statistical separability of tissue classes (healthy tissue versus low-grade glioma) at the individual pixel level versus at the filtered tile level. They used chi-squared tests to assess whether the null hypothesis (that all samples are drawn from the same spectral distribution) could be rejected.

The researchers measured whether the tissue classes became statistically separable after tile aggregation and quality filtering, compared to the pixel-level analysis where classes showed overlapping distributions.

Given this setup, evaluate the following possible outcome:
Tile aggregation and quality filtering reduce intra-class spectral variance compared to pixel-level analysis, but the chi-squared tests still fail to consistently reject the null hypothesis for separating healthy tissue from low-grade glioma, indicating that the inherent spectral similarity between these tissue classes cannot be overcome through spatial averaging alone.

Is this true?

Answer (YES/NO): NO